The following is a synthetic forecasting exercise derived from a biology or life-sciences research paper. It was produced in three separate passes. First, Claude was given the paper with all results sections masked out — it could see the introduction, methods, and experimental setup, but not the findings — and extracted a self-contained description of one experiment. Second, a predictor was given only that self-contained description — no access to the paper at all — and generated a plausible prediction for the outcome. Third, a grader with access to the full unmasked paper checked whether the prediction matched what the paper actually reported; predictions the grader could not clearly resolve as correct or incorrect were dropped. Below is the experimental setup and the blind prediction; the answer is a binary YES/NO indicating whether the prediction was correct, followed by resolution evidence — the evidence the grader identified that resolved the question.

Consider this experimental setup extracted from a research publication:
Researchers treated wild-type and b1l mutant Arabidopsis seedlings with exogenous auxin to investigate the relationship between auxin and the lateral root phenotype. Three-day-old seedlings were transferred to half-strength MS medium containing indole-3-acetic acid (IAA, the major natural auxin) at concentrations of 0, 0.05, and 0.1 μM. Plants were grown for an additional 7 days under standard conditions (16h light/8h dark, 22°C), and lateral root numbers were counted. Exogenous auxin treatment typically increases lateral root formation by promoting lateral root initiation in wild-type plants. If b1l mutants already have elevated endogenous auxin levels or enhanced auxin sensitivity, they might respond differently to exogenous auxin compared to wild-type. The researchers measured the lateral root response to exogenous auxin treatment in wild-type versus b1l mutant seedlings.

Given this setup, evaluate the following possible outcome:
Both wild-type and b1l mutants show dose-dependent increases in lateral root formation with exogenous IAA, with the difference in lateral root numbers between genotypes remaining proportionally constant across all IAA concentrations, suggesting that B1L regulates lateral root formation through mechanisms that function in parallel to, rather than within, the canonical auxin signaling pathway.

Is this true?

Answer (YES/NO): NO